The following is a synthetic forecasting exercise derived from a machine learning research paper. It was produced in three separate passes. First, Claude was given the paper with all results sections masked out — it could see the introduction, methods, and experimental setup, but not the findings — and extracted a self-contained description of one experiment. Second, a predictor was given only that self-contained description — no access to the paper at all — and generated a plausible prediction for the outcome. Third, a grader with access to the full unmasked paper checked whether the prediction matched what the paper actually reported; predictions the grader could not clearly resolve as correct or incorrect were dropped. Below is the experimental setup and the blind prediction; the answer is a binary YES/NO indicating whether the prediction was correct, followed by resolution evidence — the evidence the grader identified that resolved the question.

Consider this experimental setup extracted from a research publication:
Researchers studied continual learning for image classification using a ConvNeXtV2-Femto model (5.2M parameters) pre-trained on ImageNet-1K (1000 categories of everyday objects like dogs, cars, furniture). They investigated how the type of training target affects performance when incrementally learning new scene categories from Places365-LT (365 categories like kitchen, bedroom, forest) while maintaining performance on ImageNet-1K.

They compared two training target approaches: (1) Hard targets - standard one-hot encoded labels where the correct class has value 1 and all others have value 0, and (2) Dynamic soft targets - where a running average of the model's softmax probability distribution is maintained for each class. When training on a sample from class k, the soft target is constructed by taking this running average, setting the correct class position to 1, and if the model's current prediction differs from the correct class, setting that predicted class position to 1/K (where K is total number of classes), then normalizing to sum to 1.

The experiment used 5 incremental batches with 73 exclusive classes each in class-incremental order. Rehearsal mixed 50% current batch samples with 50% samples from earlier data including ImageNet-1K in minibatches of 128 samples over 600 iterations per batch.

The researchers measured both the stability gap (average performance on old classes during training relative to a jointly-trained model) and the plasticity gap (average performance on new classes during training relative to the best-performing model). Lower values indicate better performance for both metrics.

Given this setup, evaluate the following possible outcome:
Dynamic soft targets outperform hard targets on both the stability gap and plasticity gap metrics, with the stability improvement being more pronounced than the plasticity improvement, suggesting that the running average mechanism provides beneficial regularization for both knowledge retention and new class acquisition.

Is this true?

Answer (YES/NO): NO